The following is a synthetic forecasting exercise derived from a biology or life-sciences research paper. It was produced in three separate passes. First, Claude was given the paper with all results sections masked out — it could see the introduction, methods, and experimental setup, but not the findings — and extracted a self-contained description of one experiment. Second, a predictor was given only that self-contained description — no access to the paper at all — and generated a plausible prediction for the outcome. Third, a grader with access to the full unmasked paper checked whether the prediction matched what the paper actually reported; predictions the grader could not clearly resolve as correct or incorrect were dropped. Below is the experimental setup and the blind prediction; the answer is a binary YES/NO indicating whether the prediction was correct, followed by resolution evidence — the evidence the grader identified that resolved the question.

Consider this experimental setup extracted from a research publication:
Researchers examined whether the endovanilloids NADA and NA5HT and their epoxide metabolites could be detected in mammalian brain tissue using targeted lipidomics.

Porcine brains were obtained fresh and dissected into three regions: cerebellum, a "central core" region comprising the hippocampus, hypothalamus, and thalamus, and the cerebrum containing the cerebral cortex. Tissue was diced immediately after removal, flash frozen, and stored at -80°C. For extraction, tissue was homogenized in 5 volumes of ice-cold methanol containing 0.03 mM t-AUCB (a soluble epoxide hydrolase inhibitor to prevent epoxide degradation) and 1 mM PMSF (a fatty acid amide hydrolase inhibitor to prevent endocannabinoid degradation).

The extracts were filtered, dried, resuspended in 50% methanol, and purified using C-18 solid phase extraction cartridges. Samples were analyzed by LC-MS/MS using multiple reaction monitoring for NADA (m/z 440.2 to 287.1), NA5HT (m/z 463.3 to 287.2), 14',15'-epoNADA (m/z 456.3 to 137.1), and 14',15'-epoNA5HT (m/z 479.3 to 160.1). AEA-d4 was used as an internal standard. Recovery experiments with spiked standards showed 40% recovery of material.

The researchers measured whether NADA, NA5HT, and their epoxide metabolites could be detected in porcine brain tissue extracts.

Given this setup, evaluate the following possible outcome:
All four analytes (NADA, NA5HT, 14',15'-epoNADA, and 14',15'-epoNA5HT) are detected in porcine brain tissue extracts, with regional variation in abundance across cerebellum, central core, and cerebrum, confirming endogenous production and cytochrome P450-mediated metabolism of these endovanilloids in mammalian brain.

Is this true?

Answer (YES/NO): NO